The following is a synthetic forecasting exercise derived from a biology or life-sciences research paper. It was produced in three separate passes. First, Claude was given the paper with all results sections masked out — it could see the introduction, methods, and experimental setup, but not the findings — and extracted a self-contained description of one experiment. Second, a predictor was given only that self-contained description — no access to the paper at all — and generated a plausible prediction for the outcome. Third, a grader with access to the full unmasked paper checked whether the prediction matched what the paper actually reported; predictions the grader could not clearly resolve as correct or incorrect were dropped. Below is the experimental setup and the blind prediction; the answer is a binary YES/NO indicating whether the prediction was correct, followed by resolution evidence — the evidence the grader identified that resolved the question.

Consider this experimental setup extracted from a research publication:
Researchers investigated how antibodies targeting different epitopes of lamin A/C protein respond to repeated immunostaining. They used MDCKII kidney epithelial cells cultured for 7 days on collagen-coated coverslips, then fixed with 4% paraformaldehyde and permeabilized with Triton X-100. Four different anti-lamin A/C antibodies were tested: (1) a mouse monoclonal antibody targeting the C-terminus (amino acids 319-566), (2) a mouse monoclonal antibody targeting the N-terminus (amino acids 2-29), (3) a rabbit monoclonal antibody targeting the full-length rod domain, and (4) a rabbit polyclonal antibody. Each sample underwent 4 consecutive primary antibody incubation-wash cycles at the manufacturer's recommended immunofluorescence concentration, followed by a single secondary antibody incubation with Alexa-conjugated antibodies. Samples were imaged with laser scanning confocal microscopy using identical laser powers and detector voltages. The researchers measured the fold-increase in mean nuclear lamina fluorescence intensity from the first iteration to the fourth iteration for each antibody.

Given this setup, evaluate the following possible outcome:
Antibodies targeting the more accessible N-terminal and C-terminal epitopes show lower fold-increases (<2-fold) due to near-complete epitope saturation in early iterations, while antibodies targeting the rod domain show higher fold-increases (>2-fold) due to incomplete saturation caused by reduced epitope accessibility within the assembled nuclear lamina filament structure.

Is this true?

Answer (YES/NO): NO